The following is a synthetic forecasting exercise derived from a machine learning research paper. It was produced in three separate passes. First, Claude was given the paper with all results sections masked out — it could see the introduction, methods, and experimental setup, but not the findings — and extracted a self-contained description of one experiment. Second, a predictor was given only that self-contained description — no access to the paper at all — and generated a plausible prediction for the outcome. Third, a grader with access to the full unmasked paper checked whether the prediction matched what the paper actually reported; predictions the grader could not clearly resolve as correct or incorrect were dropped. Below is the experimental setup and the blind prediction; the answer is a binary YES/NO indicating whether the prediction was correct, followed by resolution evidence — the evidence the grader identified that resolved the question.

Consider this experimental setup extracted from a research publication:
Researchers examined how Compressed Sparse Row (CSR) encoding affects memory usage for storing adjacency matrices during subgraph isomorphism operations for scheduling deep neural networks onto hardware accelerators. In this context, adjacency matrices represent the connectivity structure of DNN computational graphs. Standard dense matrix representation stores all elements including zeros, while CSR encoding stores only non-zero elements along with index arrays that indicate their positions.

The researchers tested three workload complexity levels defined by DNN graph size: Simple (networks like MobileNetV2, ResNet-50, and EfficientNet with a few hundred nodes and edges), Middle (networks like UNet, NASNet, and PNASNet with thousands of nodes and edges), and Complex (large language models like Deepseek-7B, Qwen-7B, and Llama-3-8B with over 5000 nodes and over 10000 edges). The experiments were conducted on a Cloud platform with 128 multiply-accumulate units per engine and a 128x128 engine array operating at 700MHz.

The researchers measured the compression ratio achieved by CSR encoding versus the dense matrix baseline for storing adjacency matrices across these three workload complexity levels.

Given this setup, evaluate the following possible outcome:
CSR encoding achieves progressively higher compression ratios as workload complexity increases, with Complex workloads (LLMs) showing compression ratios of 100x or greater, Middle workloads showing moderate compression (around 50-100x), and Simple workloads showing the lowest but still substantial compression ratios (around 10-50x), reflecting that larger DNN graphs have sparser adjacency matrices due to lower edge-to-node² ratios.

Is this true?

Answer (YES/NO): NO